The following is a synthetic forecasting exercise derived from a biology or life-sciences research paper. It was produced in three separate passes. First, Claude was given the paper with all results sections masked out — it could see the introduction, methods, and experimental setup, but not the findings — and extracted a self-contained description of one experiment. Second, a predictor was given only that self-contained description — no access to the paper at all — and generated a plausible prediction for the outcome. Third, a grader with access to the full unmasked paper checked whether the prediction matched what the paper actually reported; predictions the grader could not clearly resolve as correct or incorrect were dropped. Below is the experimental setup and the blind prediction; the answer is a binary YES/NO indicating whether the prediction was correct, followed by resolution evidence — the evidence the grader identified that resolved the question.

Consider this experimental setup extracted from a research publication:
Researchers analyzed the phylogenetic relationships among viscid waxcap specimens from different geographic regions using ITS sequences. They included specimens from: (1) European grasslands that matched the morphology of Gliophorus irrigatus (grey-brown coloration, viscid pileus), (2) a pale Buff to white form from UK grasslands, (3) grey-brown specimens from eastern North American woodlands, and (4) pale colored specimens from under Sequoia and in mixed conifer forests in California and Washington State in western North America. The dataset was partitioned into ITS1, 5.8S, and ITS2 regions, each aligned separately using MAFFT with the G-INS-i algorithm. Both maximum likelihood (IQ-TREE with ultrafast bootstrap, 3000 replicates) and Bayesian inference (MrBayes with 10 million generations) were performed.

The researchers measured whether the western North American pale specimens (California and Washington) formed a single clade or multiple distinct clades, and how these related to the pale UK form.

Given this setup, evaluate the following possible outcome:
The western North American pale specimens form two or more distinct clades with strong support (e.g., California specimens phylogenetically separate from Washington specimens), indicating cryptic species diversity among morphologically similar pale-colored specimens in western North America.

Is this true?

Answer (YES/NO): NO